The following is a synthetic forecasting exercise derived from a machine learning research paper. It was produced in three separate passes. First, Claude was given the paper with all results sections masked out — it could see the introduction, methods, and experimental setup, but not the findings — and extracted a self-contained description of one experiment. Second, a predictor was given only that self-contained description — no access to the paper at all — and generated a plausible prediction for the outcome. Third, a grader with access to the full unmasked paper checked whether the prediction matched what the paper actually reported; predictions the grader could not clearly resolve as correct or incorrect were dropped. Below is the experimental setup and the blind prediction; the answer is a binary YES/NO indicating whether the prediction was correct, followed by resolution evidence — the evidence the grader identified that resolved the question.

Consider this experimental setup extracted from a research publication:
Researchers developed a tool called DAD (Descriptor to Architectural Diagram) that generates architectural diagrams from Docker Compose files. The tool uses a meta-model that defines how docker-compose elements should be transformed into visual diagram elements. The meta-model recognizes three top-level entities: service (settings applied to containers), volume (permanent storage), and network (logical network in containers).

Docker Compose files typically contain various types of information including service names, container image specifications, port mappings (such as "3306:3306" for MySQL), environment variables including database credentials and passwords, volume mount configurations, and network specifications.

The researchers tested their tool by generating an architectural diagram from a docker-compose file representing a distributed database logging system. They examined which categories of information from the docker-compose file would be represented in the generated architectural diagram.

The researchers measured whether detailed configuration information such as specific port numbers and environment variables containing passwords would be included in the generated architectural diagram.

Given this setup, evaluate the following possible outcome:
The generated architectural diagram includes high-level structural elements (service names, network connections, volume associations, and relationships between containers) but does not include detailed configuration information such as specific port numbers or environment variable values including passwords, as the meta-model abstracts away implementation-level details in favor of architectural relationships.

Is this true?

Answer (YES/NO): YES